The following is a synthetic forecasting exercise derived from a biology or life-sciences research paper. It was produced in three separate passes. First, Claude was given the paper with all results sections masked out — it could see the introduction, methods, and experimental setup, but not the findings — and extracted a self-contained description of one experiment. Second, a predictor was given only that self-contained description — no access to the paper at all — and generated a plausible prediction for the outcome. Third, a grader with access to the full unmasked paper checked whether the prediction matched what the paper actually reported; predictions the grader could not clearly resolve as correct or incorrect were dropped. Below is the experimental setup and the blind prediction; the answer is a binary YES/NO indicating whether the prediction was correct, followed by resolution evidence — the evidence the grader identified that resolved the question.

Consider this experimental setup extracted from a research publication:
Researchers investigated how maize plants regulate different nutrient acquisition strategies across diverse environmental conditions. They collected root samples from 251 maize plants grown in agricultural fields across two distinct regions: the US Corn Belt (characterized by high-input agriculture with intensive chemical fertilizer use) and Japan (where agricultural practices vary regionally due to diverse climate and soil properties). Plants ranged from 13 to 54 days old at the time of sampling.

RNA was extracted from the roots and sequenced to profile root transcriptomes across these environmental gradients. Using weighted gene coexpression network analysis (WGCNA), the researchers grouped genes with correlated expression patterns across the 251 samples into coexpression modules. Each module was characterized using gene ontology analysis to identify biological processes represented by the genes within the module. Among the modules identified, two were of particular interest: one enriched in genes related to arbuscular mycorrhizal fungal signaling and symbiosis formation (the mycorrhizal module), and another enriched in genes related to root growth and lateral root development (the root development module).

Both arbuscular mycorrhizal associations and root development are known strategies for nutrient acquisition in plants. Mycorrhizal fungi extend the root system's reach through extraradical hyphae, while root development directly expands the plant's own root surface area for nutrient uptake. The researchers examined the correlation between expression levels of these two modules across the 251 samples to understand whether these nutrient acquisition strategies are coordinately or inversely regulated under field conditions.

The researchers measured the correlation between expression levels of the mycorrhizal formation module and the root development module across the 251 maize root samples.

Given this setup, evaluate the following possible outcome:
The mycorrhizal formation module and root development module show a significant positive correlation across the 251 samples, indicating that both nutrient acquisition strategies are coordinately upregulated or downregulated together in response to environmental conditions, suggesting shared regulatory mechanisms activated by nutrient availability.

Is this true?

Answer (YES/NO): NO